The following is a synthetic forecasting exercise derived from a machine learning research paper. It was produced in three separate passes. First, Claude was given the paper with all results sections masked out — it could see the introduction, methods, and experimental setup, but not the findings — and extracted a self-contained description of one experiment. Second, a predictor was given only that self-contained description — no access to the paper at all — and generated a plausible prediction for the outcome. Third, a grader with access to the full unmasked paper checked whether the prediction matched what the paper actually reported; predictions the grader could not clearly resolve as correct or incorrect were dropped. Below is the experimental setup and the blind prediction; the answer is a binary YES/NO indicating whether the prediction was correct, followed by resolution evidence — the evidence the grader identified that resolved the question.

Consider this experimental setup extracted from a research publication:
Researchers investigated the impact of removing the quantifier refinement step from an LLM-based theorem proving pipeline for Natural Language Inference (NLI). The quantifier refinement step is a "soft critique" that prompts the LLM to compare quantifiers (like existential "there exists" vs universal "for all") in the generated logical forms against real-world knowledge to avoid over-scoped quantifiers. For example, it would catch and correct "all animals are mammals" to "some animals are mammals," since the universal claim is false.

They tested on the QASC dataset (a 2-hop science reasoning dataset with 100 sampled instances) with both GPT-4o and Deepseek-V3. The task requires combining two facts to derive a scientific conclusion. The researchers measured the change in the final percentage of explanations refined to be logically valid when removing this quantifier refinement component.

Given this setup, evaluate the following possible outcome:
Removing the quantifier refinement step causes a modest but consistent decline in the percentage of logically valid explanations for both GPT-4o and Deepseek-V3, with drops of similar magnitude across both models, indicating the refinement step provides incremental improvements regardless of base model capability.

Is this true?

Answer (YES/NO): NO